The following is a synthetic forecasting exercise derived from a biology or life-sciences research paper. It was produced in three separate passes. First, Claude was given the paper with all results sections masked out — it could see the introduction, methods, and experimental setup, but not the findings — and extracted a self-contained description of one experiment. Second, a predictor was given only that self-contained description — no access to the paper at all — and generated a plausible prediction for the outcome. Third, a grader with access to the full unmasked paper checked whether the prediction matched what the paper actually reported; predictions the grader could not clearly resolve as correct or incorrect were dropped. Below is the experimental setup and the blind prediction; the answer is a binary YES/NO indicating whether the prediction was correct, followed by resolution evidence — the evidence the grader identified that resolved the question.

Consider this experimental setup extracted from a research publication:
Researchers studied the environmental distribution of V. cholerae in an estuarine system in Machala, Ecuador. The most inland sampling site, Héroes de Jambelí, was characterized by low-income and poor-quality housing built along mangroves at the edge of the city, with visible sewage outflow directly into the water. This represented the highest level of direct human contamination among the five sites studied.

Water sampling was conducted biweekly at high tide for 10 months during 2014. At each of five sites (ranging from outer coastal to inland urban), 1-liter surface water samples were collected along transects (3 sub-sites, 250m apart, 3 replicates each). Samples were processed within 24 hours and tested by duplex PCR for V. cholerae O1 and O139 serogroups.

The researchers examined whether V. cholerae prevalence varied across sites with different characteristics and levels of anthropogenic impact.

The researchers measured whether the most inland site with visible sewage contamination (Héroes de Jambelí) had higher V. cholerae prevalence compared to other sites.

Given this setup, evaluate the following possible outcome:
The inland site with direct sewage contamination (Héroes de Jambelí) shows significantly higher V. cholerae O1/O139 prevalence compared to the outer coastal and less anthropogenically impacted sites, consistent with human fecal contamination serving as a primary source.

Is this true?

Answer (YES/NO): NO